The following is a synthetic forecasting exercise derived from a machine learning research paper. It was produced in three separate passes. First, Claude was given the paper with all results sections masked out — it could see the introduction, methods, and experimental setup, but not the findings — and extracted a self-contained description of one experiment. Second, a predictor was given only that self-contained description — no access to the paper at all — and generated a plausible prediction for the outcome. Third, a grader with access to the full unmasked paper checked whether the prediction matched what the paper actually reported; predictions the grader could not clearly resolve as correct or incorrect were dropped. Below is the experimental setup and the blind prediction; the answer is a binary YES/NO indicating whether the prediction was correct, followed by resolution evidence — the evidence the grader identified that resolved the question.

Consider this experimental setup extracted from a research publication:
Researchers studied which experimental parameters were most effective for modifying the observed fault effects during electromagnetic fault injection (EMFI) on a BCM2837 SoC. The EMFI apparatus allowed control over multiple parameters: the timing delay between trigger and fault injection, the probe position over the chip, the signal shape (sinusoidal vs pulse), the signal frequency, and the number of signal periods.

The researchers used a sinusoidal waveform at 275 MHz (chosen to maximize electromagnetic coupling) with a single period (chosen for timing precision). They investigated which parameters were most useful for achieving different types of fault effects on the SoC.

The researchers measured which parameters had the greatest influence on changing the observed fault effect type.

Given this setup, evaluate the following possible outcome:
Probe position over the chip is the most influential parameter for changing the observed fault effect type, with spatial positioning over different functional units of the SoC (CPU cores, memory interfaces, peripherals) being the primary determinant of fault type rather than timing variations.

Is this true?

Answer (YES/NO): NO